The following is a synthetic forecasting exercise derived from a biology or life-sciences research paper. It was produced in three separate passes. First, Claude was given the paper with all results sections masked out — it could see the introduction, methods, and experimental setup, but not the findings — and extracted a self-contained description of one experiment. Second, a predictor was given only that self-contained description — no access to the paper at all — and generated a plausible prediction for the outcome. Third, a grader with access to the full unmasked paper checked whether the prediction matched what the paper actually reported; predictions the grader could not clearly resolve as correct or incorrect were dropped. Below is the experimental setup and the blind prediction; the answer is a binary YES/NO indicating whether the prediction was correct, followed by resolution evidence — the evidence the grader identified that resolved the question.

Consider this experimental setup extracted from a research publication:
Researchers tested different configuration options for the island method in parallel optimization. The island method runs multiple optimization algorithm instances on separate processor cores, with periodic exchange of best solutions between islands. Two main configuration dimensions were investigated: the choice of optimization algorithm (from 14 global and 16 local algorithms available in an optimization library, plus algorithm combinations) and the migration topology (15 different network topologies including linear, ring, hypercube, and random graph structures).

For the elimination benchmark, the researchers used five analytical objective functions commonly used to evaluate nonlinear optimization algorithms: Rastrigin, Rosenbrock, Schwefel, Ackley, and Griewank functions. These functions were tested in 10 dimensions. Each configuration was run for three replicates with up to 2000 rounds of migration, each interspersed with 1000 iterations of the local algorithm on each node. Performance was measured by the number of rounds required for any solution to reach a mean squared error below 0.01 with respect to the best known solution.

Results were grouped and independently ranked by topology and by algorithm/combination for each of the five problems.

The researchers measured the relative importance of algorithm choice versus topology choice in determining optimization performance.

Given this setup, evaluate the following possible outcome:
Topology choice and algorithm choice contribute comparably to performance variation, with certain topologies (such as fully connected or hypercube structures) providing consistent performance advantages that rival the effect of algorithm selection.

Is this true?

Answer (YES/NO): NO